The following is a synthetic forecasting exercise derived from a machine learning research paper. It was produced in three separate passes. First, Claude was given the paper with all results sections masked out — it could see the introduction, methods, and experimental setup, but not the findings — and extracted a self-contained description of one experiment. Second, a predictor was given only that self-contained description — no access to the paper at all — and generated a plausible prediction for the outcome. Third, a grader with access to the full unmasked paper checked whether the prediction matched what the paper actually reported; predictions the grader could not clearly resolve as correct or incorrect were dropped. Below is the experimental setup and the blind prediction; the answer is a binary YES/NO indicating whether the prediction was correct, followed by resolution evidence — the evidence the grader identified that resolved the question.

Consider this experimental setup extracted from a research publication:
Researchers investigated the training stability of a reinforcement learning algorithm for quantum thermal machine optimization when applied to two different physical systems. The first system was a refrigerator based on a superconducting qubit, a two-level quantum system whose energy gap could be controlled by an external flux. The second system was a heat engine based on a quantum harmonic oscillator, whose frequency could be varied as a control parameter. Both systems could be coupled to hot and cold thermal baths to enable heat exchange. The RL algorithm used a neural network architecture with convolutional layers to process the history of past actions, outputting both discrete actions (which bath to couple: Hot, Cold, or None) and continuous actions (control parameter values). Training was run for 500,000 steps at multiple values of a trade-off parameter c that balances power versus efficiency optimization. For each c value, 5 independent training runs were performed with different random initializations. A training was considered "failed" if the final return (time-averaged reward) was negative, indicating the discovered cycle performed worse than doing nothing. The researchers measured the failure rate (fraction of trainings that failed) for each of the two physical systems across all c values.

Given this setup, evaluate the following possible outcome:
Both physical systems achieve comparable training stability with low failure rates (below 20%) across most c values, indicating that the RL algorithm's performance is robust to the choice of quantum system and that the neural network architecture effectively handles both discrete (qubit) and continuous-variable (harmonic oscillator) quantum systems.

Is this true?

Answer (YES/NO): YES